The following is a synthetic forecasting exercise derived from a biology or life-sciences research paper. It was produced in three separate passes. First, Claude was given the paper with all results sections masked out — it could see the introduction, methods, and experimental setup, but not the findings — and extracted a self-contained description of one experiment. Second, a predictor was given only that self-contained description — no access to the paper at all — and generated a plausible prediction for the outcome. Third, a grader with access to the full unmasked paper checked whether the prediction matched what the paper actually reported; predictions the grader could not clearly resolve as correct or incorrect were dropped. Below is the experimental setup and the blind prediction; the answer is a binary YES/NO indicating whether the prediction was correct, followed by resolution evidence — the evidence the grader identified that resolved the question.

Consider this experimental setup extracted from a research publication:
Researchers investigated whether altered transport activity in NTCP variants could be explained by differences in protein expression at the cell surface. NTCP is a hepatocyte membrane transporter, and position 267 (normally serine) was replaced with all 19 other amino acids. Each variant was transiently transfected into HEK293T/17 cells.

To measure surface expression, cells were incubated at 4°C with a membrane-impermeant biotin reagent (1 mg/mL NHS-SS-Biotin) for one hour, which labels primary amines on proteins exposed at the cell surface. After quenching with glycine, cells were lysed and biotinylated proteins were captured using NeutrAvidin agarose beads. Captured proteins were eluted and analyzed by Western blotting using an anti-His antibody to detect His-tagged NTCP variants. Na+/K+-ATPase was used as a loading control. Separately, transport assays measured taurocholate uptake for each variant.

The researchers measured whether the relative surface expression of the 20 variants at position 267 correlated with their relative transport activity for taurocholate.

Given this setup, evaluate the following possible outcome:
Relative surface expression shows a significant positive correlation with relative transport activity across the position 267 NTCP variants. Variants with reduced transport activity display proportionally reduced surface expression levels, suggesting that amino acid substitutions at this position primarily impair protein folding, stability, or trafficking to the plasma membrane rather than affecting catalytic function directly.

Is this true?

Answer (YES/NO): NO